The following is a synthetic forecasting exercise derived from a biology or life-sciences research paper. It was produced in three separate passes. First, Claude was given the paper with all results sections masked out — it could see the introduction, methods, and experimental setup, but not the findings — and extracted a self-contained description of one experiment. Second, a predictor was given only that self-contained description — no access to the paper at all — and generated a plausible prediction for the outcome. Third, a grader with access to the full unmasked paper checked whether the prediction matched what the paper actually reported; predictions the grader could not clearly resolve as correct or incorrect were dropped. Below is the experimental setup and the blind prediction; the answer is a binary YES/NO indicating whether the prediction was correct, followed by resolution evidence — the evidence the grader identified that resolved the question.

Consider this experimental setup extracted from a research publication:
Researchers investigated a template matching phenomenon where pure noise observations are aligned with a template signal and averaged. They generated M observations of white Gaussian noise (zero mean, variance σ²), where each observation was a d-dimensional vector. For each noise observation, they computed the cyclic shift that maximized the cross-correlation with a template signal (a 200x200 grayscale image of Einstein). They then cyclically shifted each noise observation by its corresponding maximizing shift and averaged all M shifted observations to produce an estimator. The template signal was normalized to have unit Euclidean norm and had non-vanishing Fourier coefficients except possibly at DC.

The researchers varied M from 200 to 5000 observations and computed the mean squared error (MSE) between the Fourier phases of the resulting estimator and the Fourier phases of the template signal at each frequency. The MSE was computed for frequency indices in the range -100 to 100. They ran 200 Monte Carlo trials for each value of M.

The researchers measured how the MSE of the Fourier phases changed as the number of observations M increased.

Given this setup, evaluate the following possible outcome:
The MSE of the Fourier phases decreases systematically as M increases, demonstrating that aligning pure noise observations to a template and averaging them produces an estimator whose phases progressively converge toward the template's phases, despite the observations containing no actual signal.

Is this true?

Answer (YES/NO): YES